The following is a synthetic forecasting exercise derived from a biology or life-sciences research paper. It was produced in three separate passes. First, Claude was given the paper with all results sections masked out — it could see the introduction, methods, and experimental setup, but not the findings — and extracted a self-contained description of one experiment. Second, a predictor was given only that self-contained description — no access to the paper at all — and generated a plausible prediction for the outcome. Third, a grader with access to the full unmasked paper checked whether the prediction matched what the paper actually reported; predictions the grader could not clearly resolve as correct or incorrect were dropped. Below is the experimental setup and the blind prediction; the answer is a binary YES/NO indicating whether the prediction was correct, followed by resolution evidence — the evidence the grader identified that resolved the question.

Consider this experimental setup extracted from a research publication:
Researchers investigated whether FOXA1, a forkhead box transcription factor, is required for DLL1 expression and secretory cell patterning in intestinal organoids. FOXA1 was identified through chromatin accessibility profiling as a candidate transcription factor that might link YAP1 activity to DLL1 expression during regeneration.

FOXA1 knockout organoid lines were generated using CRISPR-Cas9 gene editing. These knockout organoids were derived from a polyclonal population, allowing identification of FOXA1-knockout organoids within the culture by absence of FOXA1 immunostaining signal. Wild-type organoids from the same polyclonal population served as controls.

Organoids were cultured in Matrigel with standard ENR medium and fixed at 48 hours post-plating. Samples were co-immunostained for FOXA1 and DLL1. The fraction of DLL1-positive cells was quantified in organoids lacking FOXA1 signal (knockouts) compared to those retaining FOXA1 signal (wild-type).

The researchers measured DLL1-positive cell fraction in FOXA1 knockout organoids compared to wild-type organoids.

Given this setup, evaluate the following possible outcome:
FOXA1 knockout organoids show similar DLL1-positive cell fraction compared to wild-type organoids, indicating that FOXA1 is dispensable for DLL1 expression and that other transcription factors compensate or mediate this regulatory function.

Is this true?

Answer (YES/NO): NO